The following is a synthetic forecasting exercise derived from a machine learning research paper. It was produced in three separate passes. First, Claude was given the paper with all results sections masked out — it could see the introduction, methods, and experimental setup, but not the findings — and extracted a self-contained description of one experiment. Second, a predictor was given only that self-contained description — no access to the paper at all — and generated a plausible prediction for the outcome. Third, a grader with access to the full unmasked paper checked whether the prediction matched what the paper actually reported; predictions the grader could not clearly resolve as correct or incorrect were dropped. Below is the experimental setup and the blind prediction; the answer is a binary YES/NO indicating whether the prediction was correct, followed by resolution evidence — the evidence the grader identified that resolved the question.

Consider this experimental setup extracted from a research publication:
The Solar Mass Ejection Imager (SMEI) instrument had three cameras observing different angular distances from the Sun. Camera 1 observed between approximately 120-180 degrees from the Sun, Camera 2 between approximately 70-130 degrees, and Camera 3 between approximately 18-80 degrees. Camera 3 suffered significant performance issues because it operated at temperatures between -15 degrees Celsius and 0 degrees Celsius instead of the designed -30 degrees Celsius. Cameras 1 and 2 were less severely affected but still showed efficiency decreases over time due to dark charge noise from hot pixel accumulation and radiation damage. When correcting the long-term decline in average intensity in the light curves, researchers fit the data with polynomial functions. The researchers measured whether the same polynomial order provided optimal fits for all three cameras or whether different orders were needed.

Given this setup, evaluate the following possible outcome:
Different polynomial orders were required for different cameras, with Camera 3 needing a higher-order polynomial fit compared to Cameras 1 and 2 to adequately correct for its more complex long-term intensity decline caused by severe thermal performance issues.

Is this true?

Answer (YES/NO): NO